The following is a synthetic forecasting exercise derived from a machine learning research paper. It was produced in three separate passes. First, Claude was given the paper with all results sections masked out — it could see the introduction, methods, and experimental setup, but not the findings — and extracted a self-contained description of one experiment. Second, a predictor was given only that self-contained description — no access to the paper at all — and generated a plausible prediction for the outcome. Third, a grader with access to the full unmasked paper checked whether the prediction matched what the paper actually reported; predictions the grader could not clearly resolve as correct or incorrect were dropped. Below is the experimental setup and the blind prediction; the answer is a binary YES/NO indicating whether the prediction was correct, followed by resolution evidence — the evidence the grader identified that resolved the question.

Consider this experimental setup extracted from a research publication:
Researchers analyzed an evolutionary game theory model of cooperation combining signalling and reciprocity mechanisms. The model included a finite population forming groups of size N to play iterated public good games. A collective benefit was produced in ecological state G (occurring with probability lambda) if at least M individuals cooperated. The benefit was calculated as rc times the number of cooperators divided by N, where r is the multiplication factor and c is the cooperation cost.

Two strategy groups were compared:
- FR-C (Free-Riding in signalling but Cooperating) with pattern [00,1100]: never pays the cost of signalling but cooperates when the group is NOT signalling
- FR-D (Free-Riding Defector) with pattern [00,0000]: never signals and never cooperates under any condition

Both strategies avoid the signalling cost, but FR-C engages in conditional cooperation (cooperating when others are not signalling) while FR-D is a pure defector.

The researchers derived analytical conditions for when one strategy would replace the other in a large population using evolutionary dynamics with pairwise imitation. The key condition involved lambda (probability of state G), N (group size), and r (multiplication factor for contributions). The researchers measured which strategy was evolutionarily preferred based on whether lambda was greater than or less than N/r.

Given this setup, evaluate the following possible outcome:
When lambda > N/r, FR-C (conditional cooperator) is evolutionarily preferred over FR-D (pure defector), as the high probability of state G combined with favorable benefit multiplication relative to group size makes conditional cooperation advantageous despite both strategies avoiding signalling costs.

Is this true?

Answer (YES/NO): YES